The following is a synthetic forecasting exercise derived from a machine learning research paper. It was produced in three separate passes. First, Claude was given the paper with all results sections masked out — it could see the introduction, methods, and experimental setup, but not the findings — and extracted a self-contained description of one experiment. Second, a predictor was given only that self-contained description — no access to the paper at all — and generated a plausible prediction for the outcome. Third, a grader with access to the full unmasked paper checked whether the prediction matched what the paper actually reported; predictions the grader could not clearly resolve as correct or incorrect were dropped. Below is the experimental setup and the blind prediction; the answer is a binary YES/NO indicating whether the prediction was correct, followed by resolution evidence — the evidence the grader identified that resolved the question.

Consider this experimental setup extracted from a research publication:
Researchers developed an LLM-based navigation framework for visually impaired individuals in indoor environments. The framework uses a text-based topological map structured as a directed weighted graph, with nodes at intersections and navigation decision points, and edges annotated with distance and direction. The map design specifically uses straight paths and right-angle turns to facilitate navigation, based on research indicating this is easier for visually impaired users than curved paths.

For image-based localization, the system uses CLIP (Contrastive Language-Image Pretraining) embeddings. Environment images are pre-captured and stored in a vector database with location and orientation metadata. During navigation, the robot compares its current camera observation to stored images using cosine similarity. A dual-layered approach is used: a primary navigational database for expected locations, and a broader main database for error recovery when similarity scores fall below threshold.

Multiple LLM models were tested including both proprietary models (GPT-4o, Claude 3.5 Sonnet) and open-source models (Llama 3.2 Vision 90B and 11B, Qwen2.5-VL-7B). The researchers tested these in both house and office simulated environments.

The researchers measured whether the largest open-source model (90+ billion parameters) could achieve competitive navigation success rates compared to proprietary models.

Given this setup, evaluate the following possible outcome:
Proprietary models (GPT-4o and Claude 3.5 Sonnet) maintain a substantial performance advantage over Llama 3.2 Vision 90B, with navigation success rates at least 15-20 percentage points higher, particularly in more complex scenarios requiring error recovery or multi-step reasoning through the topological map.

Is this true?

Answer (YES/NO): NO